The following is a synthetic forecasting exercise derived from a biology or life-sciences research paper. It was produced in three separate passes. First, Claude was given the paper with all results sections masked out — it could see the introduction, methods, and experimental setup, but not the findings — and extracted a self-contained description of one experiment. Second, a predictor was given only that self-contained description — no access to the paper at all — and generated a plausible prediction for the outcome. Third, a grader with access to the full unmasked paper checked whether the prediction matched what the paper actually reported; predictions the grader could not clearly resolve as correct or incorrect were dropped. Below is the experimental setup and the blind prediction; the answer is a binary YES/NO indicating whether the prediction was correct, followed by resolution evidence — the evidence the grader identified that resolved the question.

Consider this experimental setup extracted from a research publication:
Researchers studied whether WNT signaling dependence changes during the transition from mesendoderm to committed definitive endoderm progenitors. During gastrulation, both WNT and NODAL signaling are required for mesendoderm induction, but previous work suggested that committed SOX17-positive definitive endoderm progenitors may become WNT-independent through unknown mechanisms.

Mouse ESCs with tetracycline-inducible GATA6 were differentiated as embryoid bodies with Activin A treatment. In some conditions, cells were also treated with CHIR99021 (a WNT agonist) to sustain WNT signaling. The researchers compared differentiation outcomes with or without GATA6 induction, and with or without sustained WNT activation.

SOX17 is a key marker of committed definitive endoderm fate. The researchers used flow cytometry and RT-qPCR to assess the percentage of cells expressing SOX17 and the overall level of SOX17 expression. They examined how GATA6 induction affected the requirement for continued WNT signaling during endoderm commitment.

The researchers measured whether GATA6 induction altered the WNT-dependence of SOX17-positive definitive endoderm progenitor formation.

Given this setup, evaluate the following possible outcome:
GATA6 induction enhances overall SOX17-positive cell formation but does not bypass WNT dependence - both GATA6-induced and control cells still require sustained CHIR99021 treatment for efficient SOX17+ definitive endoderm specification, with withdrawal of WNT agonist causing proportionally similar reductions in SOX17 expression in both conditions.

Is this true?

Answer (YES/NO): NO